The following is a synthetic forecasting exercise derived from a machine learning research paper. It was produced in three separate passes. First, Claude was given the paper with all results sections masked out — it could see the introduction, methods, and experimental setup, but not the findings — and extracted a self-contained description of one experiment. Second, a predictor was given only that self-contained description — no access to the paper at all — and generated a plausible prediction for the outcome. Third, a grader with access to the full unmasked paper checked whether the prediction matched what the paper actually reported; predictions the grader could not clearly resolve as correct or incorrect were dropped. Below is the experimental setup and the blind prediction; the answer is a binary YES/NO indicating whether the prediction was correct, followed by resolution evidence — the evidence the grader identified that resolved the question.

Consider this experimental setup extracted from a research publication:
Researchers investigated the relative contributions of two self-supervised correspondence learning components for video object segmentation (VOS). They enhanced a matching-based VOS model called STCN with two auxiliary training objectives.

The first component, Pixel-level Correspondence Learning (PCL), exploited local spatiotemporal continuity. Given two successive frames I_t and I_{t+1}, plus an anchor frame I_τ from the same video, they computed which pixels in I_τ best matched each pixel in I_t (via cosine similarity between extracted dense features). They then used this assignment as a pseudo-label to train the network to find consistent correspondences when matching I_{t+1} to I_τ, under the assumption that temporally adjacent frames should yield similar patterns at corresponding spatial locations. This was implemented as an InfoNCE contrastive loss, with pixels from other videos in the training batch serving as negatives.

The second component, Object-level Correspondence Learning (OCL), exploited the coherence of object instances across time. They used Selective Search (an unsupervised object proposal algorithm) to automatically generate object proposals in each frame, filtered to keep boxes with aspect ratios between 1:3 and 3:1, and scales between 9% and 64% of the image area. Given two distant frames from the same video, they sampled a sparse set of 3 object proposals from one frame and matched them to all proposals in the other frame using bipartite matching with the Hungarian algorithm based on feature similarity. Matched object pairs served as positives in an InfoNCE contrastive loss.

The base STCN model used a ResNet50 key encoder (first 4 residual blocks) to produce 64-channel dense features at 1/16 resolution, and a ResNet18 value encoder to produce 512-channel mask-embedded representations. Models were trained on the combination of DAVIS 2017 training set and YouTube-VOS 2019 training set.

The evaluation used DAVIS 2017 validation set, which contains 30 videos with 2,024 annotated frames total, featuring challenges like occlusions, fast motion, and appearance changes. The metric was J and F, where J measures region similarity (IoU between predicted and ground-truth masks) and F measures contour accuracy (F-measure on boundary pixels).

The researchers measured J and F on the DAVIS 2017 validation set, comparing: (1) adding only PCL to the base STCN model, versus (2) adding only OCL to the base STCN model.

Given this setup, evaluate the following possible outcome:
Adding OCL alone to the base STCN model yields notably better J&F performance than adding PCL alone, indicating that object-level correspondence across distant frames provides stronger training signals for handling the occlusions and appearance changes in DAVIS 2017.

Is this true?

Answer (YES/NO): NO